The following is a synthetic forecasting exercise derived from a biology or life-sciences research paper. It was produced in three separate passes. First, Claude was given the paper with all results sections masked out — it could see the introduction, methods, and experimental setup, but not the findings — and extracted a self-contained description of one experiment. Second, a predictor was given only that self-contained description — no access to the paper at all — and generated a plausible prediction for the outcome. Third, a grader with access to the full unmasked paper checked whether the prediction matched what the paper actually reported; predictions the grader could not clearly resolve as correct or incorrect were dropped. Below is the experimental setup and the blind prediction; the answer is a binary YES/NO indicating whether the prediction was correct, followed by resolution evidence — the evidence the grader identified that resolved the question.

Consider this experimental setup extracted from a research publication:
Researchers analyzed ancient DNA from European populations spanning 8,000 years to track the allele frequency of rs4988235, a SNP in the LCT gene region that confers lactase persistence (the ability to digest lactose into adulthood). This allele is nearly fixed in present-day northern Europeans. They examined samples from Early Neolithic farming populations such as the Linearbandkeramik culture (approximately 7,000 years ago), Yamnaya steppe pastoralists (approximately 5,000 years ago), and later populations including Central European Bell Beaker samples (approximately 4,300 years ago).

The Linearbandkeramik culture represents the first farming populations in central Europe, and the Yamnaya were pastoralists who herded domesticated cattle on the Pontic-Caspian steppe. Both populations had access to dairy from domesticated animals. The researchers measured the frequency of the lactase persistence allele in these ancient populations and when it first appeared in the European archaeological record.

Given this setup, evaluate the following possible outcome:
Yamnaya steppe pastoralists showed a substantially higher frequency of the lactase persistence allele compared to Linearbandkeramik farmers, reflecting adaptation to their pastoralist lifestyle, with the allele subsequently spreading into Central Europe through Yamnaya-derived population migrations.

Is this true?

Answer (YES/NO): NO